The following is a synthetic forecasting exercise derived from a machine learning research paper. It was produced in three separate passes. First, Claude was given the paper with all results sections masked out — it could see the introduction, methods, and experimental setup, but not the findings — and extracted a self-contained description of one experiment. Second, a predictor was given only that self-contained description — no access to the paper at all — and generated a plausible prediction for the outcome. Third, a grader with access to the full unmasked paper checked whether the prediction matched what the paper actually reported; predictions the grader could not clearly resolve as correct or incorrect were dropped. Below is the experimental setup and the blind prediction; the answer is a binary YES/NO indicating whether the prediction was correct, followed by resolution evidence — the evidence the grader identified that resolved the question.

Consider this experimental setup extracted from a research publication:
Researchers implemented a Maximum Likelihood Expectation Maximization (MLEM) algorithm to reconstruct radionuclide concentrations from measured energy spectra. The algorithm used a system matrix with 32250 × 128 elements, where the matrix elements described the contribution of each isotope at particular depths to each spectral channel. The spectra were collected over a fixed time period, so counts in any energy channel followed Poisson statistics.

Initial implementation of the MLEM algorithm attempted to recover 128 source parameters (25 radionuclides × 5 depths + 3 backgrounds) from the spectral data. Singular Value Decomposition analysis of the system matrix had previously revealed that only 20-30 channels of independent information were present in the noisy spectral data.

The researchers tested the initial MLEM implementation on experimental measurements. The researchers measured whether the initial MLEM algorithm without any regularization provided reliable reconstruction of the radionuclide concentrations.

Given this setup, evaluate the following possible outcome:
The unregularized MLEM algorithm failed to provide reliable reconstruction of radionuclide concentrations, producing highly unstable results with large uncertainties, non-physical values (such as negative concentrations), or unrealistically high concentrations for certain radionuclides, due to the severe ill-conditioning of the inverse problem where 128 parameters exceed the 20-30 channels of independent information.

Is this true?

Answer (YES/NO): NO